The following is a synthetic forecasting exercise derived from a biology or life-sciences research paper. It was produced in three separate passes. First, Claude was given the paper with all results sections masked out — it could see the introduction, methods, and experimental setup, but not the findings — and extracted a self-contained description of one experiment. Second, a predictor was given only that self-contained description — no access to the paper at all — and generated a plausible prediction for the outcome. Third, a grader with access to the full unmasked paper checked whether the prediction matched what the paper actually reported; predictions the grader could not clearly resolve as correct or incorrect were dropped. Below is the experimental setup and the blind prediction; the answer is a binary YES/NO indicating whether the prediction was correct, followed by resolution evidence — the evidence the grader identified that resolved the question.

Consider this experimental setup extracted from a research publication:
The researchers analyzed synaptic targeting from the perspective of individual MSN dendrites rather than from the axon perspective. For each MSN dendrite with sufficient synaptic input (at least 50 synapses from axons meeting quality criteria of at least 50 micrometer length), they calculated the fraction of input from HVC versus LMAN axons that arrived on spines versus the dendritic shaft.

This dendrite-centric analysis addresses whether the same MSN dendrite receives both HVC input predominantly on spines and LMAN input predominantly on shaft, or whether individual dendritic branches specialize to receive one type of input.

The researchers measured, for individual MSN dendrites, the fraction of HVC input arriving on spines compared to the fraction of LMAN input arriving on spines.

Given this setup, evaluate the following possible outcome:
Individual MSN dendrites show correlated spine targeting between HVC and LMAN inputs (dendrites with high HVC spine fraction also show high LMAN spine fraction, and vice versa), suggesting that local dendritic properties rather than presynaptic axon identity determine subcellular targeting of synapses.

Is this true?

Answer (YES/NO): NO